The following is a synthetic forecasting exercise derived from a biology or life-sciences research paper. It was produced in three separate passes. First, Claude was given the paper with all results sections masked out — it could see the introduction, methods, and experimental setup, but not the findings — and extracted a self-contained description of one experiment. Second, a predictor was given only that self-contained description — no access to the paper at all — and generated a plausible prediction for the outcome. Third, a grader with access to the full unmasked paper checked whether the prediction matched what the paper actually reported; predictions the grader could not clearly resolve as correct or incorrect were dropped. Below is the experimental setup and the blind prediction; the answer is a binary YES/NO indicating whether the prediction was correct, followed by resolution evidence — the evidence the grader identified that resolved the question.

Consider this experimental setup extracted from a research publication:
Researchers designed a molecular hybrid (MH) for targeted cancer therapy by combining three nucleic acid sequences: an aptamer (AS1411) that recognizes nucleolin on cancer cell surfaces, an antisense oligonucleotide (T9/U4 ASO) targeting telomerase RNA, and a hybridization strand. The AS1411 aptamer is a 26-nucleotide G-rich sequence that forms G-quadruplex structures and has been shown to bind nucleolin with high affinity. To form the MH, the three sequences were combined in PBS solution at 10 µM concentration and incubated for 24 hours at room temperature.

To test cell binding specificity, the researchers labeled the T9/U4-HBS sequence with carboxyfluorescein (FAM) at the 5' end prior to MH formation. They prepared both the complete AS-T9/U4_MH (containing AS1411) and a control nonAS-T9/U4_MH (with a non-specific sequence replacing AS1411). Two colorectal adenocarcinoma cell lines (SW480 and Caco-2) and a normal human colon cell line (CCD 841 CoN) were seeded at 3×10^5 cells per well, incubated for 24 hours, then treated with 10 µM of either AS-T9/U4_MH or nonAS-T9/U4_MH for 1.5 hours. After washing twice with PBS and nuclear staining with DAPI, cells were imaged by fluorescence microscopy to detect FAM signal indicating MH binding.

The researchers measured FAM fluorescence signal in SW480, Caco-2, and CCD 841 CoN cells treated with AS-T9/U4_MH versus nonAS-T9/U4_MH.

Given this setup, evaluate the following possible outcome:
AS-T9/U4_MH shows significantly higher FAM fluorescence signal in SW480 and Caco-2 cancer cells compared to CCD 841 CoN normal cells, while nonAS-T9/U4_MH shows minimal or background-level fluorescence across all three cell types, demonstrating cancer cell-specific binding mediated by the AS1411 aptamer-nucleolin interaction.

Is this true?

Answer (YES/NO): NO